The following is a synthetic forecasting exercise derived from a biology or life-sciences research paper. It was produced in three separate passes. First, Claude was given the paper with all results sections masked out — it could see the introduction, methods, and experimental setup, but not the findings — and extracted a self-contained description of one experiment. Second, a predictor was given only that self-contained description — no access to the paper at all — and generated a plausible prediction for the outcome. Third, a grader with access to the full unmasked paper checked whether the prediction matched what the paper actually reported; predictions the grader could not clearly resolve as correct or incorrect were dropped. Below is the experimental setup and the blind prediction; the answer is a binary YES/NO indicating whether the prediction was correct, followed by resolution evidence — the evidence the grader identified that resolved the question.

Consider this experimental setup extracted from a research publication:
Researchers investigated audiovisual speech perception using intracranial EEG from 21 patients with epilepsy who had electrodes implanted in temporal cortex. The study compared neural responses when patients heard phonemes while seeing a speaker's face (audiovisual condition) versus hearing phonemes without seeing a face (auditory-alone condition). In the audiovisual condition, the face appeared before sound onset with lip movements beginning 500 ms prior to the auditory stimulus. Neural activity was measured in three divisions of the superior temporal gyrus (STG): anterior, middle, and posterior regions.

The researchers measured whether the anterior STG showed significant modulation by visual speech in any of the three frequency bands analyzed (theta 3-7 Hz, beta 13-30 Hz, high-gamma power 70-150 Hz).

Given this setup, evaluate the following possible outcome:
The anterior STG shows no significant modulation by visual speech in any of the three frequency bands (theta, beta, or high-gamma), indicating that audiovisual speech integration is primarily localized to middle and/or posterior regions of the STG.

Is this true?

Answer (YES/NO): NO